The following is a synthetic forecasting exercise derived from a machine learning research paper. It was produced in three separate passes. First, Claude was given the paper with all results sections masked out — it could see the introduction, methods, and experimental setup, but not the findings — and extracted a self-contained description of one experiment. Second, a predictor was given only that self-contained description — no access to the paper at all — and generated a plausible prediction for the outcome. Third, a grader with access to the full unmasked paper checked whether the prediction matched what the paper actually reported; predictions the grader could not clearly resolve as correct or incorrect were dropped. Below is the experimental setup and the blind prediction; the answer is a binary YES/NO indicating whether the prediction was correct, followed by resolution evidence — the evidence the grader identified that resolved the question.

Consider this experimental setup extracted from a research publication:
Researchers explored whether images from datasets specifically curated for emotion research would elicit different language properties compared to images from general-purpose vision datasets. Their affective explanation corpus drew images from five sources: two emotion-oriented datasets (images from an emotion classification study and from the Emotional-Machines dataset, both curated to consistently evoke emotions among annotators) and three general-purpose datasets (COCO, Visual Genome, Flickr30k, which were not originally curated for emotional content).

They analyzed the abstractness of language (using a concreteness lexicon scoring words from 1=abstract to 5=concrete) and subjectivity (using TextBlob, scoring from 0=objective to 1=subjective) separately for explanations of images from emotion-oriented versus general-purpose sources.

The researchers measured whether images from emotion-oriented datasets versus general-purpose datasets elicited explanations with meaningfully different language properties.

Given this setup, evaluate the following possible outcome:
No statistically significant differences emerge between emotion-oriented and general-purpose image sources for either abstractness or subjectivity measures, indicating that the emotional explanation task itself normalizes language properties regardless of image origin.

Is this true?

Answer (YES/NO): NO